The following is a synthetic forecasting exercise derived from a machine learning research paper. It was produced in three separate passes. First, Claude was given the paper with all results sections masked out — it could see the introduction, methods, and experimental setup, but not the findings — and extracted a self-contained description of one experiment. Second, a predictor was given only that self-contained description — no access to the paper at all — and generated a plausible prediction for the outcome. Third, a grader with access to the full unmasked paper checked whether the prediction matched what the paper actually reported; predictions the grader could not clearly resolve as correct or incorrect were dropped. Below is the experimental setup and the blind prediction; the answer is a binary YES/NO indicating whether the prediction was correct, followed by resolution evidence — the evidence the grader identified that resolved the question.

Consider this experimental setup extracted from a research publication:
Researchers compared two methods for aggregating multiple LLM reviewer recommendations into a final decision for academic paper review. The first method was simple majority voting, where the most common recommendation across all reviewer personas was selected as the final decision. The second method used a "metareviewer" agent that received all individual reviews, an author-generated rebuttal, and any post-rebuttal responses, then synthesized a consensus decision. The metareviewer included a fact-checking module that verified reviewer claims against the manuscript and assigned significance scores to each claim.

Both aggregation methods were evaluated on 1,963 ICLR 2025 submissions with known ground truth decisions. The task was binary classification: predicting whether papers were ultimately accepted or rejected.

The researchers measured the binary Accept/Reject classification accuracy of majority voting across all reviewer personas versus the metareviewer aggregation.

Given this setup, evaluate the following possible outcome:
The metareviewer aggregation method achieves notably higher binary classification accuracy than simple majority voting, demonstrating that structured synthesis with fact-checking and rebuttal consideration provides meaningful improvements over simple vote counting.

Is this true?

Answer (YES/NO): NO